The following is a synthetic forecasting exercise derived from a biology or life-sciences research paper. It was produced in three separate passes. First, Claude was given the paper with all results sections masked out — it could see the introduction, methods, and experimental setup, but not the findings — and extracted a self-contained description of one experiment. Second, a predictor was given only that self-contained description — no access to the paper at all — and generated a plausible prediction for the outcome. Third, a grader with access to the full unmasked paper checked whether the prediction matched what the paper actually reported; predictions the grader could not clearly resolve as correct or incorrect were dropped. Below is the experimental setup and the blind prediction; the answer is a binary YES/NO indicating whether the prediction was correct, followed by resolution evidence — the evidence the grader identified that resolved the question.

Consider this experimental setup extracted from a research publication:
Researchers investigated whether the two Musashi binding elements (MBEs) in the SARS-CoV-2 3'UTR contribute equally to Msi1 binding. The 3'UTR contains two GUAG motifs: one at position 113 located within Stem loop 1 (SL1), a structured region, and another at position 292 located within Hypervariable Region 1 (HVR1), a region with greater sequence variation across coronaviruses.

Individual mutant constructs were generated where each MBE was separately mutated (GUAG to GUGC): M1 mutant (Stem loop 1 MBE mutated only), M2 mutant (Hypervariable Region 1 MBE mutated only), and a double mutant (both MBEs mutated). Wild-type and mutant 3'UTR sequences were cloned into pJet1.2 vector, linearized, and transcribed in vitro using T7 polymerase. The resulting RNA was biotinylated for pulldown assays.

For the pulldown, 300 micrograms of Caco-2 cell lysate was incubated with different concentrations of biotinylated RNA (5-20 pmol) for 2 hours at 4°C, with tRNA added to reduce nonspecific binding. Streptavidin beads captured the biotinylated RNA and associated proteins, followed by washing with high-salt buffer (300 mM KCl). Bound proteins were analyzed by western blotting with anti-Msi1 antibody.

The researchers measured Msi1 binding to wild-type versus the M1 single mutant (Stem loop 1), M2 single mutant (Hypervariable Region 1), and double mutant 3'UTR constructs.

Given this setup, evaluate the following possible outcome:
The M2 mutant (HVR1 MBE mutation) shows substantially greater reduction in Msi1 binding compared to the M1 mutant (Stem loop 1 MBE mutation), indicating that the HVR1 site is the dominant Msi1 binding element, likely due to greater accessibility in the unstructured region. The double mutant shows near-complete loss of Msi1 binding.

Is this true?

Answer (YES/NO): YES